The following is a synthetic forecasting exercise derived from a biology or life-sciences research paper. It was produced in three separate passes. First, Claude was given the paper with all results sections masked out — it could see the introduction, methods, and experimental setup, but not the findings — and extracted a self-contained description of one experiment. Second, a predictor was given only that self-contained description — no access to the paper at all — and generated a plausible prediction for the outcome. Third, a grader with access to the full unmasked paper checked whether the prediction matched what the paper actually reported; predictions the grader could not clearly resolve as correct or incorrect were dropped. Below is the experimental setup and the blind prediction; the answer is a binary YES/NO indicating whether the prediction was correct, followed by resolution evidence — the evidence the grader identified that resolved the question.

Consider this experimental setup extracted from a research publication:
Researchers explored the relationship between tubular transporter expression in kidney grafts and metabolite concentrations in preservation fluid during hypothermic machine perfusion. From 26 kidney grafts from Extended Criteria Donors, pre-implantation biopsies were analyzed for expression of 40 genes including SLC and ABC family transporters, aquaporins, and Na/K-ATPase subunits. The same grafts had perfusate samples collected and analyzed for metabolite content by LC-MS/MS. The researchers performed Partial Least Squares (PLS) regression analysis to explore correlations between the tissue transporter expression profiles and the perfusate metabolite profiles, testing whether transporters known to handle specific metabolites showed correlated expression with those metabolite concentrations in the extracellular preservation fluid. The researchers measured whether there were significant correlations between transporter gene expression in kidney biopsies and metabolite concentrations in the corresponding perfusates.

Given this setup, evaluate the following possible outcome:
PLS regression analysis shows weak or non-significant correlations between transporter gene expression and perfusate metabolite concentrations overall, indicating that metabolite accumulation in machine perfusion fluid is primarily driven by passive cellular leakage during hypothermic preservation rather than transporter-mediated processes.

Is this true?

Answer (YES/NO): YES